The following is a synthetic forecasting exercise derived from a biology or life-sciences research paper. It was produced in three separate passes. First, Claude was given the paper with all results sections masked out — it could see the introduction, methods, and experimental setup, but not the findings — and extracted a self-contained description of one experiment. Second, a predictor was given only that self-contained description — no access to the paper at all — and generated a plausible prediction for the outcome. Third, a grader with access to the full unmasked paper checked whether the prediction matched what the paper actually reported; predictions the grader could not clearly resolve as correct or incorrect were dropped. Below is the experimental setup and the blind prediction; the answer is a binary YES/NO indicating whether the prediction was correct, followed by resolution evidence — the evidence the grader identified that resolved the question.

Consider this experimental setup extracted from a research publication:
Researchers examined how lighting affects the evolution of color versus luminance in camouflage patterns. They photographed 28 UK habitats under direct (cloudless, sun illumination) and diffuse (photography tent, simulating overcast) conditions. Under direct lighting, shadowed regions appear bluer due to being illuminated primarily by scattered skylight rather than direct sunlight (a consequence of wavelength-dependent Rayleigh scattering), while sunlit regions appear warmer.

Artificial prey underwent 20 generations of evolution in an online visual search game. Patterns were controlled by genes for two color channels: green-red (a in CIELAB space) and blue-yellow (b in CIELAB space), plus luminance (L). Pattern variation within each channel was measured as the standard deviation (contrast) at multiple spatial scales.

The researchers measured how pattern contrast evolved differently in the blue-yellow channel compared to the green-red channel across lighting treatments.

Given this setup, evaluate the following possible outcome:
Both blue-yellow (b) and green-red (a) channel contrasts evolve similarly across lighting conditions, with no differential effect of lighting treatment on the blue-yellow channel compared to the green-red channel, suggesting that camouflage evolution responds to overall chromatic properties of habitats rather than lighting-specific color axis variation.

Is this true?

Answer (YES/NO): NO